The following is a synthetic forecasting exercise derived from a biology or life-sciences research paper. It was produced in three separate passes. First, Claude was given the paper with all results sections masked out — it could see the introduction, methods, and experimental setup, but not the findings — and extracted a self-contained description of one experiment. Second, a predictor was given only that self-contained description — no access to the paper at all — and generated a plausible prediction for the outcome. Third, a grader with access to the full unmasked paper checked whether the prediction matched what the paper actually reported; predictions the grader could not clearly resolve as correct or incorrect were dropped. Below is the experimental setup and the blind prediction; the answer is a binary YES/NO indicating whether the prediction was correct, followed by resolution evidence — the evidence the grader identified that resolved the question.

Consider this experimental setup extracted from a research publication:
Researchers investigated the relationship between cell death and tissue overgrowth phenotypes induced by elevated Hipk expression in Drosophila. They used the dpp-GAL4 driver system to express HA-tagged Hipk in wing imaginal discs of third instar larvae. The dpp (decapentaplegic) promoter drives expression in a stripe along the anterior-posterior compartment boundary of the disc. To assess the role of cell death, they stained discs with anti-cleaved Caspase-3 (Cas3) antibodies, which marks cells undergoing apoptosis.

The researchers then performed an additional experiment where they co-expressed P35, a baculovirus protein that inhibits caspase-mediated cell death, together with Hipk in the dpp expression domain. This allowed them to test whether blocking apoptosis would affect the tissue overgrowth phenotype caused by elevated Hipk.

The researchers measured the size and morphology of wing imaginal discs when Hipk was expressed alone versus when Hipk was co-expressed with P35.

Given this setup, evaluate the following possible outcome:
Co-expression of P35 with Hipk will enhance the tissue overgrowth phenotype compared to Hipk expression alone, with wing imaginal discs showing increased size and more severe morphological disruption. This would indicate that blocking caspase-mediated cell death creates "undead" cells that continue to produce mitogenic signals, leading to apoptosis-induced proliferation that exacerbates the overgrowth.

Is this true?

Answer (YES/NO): NO